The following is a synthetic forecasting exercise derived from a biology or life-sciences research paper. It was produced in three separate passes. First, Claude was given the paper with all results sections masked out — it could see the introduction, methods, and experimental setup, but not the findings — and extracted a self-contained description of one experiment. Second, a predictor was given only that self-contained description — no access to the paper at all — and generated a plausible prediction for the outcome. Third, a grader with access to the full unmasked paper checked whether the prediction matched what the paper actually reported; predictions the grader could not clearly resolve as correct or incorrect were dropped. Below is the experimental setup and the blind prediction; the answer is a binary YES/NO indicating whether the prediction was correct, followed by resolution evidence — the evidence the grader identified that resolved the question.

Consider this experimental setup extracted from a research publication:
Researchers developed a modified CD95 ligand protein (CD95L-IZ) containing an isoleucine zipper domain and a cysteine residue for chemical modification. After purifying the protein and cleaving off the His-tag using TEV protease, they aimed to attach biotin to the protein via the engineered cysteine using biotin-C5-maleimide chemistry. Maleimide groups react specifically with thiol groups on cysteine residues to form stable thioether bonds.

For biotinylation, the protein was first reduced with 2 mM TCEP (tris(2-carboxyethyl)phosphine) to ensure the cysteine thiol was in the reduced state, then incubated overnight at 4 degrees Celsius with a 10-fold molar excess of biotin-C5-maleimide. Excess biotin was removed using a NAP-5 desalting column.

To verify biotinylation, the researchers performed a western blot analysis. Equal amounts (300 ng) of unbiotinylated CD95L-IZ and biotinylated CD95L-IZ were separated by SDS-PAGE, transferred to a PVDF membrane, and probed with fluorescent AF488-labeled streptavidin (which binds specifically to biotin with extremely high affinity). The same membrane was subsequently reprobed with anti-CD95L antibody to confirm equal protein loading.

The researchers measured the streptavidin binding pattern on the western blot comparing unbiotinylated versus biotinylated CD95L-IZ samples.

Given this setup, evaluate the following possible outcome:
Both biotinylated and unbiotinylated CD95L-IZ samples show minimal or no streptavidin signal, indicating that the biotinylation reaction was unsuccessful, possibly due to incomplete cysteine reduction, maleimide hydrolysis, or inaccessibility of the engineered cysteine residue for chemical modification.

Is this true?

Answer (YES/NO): NO